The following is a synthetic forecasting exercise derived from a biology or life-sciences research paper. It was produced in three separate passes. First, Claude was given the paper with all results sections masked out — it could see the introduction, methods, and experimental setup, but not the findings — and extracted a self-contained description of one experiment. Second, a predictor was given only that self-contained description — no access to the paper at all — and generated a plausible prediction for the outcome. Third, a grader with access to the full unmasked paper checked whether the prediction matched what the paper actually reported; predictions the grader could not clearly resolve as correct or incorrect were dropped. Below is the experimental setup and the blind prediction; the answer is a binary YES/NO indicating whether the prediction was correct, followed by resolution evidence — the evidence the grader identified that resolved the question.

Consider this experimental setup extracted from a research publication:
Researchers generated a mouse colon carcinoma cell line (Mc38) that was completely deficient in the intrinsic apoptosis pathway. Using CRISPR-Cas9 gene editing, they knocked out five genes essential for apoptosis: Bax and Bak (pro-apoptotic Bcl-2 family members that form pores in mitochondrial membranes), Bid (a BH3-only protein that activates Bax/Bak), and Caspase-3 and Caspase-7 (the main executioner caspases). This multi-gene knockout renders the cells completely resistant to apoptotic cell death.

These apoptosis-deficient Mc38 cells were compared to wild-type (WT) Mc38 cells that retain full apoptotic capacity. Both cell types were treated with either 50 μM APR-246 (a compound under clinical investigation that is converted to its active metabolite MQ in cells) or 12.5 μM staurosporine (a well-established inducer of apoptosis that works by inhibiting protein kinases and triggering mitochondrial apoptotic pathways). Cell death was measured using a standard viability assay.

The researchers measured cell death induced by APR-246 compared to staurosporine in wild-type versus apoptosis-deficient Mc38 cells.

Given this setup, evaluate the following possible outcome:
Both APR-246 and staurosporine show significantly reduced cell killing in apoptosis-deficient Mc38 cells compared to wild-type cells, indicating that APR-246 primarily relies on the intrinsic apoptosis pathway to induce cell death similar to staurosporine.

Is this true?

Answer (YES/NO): NO